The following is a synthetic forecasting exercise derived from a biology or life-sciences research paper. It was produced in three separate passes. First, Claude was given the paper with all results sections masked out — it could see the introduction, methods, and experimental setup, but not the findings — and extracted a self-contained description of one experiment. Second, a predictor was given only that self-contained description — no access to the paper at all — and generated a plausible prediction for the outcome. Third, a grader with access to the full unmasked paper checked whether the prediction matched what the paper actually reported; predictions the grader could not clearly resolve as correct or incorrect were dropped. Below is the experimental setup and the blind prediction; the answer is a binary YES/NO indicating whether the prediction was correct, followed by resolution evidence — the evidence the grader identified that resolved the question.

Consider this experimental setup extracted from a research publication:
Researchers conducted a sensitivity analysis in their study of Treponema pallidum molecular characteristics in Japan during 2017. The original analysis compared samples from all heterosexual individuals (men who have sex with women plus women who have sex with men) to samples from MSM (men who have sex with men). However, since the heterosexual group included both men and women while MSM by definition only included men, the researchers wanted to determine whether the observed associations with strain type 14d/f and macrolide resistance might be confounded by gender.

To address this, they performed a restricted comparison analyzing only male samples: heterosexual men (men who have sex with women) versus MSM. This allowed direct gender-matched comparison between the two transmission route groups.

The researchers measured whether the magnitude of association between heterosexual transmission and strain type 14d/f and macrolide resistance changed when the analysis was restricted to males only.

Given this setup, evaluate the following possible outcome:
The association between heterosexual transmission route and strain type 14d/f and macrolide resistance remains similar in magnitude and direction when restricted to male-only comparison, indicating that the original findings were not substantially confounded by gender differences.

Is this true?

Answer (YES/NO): YES